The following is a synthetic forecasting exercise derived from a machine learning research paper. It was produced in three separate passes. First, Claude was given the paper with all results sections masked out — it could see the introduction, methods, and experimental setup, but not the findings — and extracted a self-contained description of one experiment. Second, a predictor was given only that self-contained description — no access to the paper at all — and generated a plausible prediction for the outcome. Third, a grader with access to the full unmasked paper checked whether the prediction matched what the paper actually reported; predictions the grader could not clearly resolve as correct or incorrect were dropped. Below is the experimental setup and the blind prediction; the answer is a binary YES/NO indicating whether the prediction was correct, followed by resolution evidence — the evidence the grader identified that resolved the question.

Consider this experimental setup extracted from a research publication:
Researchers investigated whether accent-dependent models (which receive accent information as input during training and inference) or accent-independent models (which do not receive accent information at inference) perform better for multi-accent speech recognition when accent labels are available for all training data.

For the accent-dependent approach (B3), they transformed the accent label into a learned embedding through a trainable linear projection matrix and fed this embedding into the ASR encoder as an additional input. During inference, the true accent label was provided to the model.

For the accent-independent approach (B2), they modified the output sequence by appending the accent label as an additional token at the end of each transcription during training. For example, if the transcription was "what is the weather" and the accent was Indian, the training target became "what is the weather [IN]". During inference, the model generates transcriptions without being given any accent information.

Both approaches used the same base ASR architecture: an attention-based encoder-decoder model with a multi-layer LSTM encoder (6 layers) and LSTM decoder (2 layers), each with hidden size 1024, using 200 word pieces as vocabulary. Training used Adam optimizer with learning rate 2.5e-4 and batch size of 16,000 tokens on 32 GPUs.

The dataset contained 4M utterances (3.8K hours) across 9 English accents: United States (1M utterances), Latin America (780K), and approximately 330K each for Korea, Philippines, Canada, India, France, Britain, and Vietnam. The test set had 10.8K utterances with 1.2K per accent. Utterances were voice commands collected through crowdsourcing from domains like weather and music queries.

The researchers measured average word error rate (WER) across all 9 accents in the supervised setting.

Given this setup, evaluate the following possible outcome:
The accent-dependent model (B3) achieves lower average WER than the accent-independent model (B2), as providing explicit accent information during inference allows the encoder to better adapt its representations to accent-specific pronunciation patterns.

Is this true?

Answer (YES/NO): YES